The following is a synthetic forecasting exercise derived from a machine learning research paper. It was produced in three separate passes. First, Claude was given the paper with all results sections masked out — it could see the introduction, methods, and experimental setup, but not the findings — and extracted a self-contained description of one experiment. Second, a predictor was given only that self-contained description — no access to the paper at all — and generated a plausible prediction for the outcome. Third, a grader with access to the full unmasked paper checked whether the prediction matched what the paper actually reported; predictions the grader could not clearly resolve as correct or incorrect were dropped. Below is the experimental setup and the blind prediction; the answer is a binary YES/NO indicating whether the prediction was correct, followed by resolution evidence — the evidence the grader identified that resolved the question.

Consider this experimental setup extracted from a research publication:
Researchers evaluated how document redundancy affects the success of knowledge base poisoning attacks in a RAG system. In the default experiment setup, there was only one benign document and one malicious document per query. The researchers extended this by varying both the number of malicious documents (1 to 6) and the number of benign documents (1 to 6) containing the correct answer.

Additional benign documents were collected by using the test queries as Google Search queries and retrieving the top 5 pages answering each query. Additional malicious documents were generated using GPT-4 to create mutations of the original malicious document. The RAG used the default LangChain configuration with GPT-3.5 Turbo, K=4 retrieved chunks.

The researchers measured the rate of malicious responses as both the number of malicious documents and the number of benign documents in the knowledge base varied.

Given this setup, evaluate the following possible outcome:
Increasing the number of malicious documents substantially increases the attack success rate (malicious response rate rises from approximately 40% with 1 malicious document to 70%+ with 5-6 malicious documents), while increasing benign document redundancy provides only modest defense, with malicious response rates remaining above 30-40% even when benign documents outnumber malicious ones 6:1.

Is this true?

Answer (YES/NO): NO